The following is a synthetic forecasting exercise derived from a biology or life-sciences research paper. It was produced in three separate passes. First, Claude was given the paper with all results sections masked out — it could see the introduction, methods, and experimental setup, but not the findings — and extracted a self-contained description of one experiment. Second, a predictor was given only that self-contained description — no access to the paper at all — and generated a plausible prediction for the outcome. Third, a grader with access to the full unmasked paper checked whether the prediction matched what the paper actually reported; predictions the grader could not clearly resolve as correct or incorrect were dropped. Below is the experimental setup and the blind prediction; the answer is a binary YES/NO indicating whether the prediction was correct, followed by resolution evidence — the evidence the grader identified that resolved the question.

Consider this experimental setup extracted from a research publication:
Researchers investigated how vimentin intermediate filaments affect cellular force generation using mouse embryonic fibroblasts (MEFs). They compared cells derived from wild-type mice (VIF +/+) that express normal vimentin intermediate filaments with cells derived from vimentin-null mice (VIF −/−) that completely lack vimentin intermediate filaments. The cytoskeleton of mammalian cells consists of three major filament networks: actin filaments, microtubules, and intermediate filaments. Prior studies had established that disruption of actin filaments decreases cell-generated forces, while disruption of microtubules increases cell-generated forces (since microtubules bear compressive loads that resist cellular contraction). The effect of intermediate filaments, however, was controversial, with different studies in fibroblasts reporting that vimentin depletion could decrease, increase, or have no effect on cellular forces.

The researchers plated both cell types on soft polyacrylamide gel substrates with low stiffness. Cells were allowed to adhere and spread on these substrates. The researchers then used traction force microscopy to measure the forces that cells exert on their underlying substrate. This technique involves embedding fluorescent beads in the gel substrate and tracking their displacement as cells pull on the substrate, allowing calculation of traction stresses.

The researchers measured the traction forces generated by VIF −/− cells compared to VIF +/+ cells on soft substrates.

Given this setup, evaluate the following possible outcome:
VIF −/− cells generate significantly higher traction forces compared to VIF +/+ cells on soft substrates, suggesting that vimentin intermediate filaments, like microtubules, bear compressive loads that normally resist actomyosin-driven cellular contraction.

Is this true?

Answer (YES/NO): NO